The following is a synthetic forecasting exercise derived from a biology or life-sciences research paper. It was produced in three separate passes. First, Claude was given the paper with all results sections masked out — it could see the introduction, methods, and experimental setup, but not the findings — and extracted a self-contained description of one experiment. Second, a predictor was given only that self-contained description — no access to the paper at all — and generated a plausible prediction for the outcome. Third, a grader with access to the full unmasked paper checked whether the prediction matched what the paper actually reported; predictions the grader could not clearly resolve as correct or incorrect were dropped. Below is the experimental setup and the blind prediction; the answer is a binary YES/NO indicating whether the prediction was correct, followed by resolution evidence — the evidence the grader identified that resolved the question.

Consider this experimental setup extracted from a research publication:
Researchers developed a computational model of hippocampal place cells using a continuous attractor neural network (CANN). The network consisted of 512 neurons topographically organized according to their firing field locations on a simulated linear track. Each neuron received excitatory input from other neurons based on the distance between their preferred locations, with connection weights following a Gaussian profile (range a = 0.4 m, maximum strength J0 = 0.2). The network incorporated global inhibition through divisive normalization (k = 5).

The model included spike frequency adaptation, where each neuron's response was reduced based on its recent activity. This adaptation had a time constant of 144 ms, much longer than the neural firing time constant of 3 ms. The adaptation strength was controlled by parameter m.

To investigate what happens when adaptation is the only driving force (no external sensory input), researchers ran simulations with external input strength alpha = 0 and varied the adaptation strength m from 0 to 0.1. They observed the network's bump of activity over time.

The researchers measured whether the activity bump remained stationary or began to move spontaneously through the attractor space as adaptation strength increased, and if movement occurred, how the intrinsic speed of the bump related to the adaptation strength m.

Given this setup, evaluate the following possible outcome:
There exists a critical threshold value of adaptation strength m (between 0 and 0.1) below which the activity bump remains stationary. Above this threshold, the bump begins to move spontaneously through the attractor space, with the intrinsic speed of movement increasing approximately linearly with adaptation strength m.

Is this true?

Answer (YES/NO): NO